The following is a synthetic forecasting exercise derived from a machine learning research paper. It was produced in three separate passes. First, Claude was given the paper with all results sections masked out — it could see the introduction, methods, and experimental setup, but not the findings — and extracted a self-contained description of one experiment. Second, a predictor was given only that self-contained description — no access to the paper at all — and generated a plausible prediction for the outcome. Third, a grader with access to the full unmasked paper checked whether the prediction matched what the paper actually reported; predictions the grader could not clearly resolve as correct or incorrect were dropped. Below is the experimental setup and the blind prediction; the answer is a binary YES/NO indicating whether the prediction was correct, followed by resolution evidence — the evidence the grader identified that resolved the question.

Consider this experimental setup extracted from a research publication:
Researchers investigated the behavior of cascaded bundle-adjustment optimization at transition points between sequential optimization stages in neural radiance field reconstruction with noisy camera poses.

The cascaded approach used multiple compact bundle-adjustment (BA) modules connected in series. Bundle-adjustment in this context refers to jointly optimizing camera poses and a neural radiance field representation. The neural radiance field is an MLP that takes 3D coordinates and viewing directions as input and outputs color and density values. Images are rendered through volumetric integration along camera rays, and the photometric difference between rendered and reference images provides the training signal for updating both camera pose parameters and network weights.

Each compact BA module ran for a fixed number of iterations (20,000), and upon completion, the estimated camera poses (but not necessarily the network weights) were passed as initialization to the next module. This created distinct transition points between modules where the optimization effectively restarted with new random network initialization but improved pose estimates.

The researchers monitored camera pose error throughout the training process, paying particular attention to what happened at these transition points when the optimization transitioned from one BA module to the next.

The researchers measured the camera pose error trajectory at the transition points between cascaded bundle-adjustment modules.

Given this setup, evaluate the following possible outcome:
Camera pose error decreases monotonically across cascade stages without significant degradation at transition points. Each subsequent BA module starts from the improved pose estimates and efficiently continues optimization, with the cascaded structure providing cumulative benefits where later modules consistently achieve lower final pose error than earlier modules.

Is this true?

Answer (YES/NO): NO